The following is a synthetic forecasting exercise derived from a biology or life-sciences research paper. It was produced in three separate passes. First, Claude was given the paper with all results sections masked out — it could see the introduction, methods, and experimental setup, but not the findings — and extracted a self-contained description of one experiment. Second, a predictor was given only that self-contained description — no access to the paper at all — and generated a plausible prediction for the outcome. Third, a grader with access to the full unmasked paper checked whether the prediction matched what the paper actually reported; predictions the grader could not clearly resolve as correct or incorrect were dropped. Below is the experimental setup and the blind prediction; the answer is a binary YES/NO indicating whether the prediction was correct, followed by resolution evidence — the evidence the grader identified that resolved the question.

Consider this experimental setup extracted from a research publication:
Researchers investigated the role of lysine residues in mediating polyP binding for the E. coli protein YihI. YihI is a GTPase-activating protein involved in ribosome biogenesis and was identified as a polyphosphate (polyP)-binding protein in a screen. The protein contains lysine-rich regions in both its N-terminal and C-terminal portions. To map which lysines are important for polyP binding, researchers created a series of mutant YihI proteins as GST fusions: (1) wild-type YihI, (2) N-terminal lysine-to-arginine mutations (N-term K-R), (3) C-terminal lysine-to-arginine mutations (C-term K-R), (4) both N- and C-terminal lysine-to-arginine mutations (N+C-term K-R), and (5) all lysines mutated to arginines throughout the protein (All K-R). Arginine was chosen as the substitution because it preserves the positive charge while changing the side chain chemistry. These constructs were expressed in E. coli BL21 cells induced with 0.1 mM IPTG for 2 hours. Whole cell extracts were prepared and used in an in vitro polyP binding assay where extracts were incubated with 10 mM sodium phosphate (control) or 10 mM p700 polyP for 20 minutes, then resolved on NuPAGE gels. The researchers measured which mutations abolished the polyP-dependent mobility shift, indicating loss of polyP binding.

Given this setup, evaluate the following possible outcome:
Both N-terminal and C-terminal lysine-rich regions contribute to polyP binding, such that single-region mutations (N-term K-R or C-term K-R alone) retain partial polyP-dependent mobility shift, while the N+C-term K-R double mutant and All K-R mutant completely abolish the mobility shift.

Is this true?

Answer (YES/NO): NO